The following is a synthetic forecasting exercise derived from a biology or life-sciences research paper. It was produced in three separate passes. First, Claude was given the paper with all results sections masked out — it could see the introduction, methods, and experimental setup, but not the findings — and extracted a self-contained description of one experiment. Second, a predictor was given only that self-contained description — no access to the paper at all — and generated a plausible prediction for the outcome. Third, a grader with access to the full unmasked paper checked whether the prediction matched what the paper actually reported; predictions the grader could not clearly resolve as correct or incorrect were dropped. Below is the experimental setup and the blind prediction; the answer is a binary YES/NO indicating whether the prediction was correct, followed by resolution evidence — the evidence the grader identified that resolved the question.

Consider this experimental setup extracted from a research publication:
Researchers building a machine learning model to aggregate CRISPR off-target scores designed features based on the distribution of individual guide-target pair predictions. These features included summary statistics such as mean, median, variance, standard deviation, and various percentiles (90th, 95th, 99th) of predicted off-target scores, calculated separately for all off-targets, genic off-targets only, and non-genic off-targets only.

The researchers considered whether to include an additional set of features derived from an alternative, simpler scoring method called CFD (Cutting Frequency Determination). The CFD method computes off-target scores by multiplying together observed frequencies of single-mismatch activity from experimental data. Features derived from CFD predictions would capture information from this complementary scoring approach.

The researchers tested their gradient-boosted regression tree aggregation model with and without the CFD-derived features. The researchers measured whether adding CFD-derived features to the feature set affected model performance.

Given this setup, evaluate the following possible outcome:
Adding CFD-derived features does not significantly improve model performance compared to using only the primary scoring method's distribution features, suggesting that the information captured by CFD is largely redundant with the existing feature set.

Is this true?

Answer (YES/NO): NO